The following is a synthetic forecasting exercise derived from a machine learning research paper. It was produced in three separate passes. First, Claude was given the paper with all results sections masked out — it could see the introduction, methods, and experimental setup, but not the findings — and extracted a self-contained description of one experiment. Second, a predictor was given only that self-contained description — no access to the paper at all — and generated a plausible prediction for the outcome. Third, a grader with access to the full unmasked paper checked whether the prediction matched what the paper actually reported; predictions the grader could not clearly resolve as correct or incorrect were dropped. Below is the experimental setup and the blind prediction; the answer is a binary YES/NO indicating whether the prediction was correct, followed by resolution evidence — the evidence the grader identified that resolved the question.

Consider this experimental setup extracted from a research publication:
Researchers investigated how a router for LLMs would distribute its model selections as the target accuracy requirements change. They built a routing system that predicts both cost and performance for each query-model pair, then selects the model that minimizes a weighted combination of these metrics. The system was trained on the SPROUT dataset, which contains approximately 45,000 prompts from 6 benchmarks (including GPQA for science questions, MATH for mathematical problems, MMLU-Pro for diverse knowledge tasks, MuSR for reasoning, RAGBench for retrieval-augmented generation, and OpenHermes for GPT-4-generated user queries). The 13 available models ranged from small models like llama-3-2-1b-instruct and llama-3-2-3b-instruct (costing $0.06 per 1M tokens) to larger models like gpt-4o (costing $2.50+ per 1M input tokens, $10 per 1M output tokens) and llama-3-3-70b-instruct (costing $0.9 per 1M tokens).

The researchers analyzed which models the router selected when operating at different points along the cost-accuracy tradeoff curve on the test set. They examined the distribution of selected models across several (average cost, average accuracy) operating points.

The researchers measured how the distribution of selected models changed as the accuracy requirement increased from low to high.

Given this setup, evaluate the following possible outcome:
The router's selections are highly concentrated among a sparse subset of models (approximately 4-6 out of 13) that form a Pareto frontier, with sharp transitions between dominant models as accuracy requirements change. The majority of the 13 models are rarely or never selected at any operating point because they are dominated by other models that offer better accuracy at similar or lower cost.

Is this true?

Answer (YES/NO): NO